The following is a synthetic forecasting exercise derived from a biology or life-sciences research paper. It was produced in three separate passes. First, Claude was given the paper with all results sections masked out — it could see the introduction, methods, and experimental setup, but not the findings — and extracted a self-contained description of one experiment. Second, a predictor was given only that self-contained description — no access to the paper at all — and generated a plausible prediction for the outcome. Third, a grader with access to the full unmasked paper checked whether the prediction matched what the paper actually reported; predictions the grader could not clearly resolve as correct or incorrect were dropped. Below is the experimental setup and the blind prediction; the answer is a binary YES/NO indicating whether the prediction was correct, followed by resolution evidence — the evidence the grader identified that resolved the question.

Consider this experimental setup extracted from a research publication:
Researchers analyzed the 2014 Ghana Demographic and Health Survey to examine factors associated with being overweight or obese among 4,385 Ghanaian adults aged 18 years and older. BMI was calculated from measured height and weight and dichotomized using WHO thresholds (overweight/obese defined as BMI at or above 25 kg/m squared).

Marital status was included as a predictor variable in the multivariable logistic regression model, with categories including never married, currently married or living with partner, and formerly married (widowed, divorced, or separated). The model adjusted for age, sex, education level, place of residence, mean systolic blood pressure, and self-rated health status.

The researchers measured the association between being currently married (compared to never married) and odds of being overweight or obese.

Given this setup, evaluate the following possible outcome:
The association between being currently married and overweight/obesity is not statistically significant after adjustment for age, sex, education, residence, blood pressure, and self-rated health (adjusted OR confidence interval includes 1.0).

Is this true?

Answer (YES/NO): NO